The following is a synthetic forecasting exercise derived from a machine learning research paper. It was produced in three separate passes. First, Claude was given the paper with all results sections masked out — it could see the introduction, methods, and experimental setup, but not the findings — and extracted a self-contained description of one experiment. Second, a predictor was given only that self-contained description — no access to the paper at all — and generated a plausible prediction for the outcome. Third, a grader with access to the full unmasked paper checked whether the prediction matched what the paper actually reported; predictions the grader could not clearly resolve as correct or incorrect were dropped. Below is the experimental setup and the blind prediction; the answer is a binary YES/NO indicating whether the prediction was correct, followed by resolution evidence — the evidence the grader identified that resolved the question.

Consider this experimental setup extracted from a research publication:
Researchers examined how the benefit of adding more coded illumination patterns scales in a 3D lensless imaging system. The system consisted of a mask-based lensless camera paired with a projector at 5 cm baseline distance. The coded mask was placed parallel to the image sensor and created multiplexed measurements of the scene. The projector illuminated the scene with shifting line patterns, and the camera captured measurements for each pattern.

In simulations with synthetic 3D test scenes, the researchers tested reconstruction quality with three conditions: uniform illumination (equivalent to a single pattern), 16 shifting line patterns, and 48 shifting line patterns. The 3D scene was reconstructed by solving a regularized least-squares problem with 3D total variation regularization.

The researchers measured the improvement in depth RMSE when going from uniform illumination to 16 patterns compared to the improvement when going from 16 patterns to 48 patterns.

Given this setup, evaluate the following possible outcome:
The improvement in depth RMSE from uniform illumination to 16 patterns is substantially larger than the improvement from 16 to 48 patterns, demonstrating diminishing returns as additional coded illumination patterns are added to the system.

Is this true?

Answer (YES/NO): YES